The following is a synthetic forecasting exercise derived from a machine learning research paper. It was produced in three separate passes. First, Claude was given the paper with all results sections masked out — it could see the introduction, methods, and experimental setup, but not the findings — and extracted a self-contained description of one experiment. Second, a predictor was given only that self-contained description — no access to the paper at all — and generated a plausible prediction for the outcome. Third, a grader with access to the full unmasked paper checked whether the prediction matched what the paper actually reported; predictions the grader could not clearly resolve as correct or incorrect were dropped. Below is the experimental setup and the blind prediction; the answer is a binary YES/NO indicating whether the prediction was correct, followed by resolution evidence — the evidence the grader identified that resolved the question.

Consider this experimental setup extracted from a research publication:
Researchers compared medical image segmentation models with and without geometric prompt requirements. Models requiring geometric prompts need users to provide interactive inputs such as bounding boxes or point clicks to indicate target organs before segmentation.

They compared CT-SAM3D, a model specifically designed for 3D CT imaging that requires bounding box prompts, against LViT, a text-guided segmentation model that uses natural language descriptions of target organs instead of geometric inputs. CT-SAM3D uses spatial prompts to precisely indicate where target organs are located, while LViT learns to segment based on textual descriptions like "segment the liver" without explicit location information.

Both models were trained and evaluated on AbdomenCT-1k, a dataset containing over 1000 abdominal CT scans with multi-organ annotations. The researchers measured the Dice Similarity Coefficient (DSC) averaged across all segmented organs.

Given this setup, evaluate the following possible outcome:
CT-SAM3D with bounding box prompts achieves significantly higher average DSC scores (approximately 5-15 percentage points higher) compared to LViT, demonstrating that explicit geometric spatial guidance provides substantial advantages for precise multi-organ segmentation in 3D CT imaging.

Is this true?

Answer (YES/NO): YES